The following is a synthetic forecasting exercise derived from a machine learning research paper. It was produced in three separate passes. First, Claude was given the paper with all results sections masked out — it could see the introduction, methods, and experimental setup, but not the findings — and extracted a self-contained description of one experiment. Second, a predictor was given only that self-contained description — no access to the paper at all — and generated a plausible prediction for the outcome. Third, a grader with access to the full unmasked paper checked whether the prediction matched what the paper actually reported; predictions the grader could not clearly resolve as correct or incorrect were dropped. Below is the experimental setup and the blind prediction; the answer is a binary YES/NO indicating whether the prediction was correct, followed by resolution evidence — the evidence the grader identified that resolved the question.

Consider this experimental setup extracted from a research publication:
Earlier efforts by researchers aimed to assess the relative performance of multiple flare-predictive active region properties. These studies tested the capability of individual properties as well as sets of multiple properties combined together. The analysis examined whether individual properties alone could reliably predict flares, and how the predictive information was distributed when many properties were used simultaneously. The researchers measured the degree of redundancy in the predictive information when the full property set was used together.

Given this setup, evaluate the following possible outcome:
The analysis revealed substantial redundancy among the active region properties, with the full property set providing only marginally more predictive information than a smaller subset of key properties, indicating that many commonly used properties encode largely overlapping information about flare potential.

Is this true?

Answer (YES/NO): YES